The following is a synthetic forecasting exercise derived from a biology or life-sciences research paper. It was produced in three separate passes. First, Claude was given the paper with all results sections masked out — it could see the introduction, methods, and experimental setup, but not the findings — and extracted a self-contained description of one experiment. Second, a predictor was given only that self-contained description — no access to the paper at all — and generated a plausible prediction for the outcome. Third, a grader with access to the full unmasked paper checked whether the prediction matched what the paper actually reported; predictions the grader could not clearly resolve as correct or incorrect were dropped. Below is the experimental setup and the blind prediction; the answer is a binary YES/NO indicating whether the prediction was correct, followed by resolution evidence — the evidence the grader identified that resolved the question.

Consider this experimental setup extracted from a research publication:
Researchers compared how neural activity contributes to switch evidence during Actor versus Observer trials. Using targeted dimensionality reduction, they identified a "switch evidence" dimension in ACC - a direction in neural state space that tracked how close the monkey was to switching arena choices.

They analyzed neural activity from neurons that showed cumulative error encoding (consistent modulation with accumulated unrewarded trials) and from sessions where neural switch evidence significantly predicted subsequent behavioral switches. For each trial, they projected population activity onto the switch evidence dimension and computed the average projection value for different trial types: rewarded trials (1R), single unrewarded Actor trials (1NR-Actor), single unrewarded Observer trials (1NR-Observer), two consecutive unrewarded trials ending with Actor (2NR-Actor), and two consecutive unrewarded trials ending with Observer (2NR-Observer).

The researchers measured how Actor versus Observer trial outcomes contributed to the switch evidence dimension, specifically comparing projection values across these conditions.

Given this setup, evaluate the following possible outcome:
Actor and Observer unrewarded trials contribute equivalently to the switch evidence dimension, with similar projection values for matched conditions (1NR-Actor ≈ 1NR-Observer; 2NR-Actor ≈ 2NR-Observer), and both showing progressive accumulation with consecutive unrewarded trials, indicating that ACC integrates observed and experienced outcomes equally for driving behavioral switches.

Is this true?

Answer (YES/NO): NO